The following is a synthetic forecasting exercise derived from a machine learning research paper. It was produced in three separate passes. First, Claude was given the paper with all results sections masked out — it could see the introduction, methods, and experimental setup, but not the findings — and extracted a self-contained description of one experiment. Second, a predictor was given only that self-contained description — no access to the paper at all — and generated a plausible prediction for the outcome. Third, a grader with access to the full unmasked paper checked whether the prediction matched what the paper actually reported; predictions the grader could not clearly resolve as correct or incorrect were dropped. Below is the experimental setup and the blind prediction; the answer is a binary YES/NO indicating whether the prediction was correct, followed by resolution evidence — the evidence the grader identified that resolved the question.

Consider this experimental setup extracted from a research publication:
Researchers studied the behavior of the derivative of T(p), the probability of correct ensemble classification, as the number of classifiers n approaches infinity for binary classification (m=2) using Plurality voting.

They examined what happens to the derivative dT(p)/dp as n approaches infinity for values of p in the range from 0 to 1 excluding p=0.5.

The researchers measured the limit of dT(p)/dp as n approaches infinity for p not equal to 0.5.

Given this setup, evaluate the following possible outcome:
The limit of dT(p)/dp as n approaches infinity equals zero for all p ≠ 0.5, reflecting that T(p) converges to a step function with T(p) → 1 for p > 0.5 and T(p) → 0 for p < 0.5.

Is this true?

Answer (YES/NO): YES